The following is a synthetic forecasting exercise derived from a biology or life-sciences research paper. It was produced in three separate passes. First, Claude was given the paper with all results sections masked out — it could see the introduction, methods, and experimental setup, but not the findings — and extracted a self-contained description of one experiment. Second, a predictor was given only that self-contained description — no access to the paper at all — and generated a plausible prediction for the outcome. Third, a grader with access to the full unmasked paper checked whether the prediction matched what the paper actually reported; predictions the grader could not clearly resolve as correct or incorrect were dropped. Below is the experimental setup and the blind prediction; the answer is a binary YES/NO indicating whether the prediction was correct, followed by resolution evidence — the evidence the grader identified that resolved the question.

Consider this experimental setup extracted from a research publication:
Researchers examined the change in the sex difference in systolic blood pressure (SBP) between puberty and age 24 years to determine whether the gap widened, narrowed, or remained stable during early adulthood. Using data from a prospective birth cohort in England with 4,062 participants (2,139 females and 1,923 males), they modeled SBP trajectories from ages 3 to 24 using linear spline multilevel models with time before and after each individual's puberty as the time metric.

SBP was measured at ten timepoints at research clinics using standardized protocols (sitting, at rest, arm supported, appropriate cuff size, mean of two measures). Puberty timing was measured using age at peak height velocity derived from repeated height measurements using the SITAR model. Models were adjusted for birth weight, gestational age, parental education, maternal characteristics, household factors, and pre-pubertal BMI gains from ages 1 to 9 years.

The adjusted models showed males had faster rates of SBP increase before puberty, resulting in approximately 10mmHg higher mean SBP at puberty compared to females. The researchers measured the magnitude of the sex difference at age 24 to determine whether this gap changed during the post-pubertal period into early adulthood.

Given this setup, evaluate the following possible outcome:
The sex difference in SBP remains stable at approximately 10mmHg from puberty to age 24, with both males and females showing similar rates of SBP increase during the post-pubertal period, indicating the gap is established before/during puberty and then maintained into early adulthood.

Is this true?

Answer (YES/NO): NO